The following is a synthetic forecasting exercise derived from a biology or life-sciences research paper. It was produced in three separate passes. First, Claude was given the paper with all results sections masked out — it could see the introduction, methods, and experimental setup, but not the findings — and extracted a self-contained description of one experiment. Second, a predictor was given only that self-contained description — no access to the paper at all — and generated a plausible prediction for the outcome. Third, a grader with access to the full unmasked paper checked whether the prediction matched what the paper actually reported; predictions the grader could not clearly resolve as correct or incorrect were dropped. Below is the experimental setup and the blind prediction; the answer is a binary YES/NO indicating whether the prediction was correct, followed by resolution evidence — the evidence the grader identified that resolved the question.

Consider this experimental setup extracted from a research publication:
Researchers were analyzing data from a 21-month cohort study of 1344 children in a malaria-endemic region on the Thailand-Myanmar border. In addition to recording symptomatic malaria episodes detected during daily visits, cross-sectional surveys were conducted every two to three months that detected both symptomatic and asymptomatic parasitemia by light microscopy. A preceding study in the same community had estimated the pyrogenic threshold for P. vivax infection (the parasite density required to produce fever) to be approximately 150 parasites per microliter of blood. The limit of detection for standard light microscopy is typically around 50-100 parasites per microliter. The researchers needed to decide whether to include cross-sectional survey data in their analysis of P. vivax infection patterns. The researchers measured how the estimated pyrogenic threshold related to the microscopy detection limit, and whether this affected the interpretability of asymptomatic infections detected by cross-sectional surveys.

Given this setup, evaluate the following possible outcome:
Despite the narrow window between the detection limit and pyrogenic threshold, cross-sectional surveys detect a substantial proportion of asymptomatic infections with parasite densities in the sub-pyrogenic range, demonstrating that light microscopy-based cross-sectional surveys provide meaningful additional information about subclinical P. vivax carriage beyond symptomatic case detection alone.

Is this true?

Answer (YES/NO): NO